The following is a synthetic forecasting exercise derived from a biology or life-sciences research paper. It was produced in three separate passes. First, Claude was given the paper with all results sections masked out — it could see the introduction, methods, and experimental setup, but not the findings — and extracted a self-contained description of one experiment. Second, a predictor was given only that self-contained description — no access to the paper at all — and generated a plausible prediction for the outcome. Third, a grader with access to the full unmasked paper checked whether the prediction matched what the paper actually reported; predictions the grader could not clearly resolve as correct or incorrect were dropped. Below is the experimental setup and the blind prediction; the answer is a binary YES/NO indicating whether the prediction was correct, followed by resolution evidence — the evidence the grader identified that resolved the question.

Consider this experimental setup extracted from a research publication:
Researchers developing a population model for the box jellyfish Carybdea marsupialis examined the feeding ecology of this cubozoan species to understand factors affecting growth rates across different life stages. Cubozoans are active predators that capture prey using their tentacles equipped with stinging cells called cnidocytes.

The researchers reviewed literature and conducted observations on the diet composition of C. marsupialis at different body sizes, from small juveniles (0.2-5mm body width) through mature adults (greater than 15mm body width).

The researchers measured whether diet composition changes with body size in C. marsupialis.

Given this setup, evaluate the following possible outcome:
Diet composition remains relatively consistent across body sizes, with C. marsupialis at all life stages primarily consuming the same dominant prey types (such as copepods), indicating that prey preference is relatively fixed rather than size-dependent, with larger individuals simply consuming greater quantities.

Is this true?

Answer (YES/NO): NO